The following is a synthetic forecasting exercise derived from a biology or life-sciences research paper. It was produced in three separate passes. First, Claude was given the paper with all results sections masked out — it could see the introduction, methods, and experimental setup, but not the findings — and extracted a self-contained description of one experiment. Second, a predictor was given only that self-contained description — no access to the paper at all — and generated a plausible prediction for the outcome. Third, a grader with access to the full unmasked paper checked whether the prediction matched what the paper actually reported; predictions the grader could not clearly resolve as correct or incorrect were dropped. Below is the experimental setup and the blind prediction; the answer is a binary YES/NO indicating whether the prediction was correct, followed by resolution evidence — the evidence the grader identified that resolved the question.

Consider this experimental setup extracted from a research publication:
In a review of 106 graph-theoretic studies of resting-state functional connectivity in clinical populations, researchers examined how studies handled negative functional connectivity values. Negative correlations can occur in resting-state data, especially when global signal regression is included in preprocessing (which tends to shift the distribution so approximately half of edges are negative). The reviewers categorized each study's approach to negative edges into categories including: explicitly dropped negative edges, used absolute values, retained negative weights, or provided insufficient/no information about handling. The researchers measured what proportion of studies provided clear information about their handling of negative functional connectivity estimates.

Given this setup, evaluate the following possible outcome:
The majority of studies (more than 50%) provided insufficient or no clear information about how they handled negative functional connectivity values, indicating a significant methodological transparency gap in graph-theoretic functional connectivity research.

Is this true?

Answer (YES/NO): YES